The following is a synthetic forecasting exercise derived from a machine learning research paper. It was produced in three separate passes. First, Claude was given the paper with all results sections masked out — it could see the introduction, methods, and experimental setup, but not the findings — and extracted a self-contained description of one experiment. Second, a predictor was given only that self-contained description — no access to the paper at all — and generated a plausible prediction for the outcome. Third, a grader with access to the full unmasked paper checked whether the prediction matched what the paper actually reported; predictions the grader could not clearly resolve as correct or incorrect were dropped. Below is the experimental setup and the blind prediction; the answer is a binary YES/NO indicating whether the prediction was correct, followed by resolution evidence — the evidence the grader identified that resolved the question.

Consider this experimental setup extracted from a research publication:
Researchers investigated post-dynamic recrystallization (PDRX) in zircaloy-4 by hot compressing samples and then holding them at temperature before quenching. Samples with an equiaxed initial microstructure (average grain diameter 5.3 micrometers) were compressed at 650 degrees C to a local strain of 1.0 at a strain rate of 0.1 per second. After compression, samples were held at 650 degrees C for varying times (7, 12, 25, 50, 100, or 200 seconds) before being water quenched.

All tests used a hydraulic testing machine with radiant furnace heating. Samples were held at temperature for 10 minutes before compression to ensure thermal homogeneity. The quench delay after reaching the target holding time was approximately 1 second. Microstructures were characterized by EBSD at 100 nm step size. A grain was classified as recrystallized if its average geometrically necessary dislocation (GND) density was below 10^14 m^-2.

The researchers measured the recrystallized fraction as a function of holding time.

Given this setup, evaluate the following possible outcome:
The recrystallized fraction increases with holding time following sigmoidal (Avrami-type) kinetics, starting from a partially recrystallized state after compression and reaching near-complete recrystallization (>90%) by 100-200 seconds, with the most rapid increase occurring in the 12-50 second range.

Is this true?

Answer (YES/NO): NO